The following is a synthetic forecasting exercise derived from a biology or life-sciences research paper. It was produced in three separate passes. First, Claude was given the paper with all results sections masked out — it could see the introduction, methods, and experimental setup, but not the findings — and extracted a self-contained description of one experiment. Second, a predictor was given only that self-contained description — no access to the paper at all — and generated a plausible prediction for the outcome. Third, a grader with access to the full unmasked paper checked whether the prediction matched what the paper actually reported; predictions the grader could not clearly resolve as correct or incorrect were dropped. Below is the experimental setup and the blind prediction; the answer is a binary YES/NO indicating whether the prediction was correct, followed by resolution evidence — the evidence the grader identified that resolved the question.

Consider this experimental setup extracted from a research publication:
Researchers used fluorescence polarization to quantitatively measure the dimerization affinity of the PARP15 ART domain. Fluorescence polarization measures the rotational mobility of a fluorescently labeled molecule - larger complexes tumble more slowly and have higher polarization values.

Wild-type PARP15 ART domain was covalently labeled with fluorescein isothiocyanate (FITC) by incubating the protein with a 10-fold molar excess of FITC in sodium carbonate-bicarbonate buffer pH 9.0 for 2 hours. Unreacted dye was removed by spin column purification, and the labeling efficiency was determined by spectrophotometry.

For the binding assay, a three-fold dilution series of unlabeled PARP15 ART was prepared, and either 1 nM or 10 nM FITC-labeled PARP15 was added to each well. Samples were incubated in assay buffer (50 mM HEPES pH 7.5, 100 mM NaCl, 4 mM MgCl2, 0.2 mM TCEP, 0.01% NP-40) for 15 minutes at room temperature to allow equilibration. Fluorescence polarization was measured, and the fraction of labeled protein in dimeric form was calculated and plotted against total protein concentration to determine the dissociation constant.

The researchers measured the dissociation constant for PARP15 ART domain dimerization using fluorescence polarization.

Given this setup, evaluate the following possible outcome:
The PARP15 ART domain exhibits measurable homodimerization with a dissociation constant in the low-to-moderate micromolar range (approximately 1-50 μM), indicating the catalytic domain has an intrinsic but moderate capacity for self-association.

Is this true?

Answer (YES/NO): NO